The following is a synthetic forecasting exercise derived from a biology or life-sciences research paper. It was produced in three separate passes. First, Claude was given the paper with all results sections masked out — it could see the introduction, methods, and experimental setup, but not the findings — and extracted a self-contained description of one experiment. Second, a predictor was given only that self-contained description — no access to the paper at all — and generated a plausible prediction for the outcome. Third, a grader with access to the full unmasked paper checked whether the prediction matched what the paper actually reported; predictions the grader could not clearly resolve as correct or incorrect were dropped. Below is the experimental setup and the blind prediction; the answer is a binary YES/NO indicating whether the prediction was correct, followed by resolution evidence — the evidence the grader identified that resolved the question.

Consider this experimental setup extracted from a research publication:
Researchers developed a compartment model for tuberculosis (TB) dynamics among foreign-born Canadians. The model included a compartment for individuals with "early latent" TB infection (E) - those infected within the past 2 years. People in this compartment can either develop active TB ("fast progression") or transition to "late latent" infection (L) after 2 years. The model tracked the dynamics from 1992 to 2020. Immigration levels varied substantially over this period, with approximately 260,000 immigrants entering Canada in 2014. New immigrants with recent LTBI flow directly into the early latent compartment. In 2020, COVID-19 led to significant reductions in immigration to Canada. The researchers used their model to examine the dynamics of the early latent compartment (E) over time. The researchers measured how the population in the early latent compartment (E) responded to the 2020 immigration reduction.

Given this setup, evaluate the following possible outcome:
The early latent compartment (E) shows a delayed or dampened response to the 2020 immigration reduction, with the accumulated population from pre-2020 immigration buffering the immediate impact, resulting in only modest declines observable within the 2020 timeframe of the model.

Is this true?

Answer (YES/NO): NO